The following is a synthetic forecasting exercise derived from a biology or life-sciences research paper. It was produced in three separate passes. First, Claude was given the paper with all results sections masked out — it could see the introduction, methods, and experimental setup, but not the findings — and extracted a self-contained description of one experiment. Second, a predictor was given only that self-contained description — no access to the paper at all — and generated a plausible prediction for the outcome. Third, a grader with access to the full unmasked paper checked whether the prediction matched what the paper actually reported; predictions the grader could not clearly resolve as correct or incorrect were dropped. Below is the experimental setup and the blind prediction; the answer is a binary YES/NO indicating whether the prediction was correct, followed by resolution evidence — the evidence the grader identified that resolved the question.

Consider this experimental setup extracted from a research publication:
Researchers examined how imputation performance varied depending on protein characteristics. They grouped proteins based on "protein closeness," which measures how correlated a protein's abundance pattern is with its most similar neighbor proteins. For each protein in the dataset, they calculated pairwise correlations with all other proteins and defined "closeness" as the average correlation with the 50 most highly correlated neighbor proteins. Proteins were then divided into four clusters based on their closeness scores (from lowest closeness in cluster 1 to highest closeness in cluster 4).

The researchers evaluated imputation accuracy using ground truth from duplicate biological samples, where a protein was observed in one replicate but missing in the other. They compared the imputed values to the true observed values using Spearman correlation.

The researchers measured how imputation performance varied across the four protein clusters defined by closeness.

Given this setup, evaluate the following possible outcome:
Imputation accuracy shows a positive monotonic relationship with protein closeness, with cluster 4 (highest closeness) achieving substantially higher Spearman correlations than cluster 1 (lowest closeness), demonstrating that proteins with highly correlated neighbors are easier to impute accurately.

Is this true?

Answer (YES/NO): YES